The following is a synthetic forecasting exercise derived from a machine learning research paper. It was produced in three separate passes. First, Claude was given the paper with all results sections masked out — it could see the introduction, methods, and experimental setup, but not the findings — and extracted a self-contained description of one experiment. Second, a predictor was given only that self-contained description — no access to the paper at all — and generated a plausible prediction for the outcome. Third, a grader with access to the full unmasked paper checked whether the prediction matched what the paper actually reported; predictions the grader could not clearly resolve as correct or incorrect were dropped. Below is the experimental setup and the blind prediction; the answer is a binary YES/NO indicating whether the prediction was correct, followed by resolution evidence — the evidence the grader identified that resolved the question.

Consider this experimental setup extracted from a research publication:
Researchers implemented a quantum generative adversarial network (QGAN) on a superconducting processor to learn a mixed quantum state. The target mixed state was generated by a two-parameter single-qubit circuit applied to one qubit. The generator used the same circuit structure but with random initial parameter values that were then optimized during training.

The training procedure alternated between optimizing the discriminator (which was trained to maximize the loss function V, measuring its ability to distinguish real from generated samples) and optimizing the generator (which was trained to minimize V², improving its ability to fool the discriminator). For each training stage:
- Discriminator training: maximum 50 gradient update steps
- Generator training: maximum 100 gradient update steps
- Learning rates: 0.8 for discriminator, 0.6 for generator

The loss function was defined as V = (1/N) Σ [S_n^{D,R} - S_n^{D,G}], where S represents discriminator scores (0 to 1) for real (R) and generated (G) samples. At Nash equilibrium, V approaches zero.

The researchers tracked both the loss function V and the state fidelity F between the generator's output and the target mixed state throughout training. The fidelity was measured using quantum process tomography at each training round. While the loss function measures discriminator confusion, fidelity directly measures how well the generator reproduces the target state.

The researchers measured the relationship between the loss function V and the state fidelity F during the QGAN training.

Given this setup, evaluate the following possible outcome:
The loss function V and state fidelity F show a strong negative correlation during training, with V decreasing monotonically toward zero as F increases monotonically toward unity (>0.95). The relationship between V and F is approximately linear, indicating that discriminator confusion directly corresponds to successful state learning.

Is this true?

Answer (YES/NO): NO